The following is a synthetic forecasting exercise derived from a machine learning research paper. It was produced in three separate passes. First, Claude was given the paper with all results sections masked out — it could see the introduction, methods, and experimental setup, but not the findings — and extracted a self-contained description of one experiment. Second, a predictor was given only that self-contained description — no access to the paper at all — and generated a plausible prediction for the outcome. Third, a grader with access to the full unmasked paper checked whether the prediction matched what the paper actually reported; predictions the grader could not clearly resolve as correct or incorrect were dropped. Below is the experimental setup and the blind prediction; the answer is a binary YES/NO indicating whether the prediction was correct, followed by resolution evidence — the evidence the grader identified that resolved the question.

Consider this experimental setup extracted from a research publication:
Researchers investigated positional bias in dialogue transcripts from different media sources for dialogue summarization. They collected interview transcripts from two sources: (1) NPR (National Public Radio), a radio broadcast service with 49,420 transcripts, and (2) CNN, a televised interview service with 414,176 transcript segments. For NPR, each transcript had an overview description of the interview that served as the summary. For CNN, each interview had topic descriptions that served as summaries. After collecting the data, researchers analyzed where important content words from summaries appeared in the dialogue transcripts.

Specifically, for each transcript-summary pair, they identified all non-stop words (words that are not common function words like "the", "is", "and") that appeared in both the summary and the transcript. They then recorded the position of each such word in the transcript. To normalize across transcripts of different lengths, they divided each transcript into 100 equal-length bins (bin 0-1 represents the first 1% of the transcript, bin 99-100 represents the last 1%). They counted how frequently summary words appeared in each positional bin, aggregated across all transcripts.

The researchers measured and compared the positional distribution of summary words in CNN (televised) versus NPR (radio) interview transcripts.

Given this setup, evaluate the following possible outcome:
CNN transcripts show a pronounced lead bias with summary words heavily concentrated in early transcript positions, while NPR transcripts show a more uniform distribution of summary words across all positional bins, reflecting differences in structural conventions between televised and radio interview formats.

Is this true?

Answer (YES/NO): NO